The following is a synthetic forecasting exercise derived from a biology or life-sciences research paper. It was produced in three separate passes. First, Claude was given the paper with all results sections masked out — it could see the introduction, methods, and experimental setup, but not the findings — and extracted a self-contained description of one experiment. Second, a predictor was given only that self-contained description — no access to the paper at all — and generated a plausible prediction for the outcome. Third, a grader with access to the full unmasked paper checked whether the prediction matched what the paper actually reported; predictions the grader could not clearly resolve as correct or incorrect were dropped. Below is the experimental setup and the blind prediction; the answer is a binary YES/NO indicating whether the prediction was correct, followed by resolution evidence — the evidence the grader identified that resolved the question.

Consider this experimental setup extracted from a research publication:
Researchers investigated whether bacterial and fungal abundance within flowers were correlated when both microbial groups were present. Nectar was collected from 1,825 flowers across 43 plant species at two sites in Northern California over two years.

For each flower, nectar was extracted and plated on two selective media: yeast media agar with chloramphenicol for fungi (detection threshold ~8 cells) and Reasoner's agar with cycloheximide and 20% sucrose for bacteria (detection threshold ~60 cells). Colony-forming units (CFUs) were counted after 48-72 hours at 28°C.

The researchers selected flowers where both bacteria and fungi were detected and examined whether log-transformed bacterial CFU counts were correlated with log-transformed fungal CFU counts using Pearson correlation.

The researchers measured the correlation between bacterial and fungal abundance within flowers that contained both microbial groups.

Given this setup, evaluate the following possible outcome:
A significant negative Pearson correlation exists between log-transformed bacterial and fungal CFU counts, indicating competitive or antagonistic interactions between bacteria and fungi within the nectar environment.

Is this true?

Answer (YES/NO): YES